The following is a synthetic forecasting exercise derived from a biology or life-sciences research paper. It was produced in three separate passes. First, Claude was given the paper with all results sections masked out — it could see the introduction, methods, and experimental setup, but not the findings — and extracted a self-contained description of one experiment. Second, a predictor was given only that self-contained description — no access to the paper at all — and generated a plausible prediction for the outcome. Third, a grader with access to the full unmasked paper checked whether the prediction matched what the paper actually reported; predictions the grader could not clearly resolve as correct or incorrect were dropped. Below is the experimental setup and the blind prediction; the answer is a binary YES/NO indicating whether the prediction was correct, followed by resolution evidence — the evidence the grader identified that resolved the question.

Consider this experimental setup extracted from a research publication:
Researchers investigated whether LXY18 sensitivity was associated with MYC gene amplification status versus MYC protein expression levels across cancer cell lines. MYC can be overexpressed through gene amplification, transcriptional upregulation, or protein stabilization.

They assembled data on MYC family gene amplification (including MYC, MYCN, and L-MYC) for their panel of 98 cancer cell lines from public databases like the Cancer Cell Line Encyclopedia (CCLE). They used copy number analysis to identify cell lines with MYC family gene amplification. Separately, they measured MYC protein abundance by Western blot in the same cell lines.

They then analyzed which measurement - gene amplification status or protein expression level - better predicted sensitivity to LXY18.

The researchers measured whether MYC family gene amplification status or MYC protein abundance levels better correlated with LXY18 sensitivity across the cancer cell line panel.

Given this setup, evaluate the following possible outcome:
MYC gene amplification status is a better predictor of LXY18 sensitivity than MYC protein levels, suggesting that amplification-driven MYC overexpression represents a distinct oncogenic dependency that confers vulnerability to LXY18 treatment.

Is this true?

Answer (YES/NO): NO